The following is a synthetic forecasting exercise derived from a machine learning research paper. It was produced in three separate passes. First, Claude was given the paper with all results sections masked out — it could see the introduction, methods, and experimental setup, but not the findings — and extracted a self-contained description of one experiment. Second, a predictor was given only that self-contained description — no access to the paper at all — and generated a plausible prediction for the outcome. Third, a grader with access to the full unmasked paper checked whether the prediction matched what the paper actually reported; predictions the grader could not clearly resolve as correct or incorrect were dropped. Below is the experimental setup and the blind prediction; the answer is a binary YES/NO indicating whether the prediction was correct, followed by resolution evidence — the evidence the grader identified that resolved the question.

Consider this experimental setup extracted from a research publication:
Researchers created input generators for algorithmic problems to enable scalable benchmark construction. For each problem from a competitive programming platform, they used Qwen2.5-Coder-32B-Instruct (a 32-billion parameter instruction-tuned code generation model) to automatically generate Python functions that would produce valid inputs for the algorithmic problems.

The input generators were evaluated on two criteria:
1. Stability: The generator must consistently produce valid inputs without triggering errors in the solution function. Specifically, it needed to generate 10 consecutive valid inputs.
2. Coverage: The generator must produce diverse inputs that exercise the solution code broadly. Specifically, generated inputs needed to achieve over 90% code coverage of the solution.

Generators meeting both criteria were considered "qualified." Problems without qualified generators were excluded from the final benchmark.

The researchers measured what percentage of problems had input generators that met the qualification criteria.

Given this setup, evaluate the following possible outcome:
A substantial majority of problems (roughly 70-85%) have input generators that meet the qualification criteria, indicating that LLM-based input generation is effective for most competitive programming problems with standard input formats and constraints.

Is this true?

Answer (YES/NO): NO